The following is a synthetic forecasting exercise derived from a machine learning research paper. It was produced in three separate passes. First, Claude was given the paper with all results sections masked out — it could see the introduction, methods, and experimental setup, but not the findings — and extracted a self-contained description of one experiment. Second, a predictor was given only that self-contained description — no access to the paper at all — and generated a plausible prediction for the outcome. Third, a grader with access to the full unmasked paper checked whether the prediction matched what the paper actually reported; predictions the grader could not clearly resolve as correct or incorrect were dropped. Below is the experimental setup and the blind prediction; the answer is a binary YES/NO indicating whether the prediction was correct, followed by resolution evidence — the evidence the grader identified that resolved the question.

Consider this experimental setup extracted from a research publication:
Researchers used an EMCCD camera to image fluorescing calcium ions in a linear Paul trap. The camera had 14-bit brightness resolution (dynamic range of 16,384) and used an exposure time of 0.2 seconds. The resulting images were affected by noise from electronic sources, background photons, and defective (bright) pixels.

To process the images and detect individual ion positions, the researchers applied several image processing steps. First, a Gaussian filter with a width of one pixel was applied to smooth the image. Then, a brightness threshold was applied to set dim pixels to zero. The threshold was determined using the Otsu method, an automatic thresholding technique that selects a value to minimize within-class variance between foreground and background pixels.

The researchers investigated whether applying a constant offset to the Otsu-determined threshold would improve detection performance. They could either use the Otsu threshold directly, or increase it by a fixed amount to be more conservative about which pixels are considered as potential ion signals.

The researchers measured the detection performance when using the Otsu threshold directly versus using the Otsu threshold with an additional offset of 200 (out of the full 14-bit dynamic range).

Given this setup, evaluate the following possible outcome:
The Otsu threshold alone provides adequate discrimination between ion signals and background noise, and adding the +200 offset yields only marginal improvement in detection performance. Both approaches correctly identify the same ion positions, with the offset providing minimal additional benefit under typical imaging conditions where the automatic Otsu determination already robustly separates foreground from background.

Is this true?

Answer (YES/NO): NO